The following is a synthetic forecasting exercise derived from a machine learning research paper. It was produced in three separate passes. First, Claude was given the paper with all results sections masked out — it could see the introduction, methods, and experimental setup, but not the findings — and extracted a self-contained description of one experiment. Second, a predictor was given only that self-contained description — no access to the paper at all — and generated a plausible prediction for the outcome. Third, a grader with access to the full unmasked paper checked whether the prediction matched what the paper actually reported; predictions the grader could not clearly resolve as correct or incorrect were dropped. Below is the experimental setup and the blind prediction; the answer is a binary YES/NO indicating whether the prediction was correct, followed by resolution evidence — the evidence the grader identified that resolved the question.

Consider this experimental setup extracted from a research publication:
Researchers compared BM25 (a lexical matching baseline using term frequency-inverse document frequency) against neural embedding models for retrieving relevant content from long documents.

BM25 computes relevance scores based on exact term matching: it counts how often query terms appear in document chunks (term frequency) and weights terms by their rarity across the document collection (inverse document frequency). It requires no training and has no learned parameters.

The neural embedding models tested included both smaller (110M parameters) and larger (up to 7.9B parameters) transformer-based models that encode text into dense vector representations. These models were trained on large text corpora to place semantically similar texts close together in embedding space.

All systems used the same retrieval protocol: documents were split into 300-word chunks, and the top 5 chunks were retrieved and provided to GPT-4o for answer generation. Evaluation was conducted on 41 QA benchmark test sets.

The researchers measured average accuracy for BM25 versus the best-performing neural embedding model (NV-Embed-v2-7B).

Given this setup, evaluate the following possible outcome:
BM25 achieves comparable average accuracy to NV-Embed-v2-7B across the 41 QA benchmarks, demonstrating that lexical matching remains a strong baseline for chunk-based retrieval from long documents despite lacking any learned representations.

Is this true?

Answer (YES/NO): NO